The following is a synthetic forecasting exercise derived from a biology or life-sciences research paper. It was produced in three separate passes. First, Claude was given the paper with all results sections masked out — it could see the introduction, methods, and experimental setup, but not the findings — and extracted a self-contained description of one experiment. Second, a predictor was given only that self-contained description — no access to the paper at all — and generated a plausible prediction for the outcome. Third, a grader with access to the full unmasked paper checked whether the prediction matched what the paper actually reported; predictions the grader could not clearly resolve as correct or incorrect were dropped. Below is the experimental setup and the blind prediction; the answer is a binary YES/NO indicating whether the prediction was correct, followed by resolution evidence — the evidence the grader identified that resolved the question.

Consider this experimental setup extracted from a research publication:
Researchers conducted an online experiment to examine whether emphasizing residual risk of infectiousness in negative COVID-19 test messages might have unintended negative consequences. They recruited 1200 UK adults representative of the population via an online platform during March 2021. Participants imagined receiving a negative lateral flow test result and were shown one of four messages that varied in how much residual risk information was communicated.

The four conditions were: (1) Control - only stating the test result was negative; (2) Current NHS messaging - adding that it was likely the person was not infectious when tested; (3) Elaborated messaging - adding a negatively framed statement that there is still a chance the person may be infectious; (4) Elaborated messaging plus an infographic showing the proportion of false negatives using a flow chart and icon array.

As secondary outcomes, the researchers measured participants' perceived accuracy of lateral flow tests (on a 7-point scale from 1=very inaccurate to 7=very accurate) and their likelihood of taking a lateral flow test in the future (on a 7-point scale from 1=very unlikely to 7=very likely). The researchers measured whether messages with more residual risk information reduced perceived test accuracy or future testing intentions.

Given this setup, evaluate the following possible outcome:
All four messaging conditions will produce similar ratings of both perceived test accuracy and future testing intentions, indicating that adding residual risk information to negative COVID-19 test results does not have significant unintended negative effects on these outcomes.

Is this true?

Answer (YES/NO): NO